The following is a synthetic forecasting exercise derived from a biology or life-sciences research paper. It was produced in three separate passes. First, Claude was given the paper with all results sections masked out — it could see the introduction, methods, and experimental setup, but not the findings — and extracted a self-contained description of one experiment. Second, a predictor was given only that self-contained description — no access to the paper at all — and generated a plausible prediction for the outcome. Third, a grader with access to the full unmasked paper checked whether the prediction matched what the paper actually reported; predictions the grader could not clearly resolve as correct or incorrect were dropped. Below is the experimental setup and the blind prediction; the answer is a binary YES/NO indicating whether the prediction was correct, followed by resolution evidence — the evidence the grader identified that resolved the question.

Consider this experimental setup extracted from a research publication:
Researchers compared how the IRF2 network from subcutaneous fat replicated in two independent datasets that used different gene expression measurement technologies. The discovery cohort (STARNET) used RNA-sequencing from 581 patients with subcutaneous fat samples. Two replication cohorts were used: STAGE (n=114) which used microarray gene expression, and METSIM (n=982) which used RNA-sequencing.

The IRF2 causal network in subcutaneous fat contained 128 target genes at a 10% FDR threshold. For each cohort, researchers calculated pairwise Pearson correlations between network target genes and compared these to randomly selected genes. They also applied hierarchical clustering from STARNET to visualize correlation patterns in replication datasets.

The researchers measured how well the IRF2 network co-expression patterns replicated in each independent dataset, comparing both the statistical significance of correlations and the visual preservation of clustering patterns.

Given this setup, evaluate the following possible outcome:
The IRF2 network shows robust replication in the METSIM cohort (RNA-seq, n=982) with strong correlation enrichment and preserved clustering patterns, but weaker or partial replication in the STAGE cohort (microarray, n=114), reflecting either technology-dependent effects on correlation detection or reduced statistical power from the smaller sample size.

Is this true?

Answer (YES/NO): YES